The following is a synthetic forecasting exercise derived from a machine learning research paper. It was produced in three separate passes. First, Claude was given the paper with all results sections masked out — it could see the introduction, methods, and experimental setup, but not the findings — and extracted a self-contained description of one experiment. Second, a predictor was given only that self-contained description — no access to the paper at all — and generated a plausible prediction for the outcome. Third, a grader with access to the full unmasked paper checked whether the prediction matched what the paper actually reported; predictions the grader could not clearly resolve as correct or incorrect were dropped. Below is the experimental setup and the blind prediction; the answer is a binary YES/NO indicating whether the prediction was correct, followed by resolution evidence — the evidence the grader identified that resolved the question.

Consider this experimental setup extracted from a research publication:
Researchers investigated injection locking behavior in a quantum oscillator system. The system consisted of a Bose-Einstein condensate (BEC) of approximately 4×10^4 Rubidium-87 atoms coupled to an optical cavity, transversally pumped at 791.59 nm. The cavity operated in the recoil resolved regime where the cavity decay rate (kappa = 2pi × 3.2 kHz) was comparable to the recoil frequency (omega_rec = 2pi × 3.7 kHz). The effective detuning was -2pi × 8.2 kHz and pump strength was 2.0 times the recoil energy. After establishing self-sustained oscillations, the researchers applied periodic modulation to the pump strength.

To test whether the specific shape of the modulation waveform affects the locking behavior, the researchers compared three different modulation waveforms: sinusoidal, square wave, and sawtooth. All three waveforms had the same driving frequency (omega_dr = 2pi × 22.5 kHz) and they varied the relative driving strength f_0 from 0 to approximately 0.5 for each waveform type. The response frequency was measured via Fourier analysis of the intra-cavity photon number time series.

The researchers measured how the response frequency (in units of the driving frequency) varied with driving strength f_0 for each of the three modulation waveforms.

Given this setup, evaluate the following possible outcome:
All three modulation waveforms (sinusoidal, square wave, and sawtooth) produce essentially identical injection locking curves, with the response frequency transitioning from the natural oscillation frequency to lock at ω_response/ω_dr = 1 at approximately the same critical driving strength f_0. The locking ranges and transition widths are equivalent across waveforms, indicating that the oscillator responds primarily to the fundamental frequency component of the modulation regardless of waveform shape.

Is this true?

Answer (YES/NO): NO